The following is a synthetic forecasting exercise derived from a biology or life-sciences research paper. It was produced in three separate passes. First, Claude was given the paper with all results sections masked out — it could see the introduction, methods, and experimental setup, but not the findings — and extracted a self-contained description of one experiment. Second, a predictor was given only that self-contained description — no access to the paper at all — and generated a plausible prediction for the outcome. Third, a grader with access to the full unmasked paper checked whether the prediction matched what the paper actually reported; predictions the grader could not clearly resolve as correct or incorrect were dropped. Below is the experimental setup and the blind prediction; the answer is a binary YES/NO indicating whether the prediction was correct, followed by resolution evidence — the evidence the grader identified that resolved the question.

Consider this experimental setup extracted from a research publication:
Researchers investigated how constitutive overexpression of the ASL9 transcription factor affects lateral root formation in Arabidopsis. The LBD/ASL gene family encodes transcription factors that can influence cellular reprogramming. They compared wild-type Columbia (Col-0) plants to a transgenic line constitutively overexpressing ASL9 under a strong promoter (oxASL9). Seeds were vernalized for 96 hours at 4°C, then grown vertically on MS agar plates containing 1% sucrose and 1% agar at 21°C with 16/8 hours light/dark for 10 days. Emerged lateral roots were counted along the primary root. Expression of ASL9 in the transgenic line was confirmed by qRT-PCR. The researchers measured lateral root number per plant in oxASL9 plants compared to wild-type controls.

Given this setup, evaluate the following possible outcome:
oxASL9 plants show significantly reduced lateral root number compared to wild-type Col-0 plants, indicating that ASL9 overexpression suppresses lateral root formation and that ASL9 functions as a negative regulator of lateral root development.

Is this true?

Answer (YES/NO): YES